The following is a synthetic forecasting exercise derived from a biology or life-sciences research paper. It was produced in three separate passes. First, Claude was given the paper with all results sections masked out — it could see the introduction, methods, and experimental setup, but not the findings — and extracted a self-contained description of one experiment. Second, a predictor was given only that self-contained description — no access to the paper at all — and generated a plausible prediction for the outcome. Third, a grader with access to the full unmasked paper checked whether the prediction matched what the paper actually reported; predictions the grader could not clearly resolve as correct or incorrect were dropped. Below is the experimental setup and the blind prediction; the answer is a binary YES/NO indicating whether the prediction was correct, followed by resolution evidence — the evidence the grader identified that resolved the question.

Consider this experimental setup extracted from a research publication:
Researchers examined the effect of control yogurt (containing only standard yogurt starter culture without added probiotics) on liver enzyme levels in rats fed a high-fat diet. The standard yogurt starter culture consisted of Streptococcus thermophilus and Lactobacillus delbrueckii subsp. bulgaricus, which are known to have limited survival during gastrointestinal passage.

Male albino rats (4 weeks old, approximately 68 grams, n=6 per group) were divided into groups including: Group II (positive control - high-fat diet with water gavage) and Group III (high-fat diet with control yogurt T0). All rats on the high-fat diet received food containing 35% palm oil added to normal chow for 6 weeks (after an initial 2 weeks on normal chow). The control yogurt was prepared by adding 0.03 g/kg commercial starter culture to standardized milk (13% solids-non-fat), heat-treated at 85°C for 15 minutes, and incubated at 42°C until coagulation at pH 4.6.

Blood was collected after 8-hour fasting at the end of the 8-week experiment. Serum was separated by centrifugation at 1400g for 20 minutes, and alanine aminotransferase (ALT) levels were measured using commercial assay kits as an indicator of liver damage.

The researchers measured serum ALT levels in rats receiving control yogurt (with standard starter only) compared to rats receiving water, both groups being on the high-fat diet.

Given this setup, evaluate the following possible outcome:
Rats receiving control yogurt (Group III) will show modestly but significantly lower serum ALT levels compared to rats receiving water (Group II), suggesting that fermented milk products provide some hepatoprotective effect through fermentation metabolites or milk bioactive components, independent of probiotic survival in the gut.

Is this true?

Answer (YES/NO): YES